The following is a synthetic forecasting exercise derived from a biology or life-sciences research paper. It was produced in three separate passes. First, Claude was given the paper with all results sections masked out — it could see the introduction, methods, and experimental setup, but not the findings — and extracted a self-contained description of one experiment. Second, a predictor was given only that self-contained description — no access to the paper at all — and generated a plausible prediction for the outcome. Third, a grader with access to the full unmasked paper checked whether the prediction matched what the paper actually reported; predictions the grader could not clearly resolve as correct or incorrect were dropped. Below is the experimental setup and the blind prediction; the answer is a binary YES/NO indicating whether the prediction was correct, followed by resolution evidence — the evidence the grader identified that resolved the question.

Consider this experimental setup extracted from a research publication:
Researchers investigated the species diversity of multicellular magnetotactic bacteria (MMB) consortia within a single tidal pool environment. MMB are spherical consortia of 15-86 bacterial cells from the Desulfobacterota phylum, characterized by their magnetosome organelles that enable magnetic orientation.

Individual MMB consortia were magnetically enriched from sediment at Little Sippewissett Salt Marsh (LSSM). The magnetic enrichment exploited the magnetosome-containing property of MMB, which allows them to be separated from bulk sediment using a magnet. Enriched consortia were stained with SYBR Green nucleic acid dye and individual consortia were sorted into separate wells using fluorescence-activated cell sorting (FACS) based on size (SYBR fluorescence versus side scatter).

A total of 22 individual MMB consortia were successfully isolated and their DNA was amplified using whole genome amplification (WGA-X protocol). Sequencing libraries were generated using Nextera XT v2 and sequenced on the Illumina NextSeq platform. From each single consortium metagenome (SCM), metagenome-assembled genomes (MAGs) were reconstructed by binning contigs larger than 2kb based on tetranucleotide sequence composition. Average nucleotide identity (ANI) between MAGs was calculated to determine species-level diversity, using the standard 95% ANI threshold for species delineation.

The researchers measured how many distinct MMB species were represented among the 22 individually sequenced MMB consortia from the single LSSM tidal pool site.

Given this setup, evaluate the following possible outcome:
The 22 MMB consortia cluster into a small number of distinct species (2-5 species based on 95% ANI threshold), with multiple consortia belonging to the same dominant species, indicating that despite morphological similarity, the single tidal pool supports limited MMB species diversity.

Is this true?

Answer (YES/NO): NO